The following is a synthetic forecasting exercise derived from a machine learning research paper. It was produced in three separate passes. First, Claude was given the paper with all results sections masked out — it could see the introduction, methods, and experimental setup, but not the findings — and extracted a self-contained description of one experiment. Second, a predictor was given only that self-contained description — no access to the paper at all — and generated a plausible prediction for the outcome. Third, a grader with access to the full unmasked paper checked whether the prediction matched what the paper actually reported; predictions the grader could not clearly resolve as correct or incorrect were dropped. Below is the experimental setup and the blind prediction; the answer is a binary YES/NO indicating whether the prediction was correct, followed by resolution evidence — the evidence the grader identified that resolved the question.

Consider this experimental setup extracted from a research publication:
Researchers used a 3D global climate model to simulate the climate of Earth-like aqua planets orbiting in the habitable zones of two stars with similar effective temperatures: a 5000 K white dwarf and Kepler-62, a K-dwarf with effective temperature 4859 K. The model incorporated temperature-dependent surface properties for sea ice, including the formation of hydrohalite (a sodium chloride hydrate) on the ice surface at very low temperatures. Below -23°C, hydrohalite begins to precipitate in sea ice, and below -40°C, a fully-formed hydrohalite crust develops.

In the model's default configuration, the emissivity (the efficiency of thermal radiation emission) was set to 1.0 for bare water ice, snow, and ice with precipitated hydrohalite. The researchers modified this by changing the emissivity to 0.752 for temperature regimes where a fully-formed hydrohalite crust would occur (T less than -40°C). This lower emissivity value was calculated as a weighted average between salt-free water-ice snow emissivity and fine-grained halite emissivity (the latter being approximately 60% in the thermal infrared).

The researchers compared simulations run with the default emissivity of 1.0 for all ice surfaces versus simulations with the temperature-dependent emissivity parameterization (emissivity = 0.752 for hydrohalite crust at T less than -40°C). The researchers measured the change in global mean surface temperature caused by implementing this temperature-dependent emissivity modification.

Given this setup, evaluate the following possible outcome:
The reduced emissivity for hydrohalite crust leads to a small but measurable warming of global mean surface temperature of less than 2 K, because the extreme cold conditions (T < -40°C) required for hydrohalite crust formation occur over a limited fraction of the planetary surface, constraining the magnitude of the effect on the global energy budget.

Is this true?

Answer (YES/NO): NO